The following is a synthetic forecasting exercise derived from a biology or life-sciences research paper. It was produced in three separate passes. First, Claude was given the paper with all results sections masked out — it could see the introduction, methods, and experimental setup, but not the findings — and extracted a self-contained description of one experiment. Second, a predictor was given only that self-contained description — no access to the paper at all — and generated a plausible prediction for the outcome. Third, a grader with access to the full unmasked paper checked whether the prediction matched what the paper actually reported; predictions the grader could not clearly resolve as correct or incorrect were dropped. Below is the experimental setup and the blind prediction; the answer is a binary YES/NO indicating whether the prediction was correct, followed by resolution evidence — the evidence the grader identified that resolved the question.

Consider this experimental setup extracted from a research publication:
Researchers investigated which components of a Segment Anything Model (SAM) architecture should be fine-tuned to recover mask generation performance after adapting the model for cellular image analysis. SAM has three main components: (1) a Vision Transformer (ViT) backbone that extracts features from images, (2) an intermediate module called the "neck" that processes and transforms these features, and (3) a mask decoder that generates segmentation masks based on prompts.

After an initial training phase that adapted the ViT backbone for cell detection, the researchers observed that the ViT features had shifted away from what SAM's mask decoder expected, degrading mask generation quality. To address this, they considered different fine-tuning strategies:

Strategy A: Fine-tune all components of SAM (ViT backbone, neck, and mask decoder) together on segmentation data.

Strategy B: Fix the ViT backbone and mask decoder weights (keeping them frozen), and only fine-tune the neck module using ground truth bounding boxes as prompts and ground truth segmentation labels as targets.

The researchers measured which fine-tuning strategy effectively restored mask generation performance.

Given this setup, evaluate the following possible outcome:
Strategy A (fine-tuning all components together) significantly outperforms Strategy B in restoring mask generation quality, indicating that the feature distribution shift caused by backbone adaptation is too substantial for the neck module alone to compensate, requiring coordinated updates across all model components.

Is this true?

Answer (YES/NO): NO